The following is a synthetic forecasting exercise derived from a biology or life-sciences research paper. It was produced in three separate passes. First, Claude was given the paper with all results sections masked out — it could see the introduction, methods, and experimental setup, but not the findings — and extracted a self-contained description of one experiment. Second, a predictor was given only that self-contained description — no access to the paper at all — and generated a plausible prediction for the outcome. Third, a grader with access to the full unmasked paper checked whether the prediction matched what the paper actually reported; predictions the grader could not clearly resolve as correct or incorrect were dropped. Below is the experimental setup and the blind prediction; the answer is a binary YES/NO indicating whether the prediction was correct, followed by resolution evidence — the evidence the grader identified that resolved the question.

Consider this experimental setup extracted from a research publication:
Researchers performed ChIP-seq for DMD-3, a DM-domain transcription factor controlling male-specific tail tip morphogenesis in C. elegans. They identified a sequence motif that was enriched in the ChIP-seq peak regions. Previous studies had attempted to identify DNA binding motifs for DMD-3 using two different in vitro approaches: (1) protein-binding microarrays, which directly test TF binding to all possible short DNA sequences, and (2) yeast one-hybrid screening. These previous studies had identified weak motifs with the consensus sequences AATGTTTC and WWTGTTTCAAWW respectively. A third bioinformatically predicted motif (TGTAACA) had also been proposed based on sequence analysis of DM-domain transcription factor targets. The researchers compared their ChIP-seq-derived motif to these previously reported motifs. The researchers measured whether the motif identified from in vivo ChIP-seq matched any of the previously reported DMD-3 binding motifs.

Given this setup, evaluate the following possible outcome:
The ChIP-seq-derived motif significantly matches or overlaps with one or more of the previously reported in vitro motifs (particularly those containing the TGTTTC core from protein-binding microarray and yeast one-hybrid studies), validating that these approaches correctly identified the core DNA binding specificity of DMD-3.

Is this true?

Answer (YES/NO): NO